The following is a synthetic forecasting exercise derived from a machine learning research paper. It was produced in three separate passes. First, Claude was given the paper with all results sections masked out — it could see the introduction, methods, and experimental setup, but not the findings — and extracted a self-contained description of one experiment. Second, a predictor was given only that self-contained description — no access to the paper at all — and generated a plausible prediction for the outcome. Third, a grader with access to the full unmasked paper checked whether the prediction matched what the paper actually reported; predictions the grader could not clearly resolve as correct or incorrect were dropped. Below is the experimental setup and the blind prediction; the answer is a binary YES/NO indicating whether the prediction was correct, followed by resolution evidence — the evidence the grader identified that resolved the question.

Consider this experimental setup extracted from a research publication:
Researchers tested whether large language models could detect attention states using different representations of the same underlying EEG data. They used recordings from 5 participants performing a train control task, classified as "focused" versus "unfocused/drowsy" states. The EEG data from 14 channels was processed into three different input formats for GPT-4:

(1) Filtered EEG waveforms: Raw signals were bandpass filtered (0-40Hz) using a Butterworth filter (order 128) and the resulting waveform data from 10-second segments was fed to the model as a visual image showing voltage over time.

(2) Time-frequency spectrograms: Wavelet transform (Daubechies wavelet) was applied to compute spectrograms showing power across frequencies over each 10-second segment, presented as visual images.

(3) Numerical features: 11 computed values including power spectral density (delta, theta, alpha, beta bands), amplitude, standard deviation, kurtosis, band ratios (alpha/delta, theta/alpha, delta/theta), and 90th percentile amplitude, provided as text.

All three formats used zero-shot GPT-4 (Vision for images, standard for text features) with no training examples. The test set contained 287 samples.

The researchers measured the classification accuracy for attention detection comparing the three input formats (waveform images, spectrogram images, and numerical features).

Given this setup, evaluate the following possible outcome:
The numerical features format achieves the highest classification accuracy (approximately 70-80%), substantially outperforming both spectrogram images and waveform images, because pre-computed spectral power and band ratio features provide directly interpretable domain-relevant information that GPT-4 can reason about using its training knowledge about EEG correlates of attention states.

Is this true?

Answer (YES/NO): NO